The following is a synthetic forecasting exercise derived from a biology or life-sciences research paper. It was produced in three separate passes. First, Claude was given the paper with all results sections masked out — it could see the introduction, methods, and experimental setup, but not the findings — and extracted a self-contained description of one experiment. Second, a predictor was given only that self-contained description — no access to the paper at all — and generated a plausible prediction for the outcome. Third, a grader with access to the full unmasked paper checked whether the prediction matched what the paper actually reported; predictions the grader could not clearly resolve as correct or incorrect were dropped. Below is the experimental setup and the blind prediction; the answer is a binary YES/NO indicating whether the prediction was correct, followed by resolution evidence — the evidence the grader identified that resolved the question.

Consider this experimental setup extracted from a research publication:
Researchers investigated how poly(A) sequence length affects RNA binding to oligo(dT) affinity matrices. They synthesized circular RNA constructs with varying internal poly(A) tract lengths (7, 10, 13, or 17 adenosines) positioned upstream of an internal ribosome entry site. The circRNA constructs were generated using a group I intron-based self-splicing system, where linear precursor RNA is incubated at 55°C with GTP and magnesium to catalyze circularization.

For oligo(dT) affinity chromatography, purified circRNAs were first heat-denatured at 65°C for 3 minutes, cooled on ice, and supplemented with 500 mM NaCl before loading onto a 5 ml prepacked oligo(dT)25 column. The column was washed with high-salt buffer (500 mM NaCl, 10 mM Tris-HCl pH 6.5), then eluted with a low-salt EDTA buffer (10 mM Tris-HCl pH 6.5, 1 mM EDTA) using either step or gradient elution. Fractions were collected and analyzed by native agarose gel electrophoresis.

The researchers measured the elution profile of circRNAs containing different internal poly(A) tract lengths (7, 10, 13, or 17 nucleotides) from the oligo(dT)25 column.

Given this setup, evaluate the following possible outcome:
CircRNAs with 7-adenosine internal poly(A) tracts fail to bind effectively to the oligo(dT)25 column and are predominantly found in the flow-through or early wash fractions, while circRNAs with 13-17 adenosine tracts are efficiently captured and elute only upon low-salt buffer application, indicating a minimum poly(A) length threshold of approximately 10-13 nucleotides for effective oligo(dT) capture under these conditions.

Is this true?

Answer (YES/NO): NO